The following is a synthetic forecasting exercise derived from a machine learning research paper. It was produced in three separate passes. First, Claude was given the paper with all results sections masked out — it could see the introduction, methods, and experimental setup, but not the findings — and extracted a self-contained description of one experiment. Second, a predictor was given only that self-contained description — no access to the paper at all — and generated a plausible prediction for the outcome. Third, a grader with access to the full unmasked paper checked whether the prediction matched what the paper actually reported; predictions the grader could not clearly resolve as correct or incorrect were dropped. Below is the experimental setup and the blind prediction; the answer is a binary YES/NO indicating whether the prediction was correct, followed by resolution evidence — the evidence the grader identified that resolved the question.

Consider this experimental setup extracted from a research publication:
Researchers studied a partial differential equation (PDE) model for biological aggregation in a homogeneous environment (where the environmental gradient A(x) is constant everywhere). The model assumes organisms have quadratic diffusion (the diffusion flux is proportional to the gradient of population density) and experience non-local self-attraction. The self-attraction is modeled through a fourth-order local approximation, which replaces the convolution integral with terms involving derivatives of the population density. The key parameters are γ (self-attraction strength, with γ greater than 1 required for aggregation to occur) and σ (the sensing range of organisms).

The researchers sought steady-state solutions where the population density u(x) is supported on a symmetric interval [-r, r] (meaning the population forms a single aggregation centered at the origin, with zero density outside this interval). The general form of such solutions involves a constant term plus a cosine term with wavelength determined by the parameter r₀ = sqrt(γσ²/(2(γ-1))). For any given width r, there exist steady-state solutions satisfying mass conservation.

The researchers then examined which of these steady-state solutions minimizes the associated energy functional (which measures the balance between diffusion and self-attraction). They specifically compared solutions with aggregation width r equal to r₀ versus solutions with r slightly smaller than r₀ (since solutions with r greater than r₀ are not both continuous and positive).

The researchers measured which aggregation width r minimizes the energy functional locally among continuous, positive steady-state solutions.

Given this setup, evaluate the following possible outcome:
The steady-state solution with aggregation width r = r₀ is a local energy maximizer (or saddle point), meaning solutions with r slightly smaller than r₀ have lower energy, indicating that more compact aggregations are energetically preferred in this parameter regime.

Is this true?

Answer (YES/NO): NO